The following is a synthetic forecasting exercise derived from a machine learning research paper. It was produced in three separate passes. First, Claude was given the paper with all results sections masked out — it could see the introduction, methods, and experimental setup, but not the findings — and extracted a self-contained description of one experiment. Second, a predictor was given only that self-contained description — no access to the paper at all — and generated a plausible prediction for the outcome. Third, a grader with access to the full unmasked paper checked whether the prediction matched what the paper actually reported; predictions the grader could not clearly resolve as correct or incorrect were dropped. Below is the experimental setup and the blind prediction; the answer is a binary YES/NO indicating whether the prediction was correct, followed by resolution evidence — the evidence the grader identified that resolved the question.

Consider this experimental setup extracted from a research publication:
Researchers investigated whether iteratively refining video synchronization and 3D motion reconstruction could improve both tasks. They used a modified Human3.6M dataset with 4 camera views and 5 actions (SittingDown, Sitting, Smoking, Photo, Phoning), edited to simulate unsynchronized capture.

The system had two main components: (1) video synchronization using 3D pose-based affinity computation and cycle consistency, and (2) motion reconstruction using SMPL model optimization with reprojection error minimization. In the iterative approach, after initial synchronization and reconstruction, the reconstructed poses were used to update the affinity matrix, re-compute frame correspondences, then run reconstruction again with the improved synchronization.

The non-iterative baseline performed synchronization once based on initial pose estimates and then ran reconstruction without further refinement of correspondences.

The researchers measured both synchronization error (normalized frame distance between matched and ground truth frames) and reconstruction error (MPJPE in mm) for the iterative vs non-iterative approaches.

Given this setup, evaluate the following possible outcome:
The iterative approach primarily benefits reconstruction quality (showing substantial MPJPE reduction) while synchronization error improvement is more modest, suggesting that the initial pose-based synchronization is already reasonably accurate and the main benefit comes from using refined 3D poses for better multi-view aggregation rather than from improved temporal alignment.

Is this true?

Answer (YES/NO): NO